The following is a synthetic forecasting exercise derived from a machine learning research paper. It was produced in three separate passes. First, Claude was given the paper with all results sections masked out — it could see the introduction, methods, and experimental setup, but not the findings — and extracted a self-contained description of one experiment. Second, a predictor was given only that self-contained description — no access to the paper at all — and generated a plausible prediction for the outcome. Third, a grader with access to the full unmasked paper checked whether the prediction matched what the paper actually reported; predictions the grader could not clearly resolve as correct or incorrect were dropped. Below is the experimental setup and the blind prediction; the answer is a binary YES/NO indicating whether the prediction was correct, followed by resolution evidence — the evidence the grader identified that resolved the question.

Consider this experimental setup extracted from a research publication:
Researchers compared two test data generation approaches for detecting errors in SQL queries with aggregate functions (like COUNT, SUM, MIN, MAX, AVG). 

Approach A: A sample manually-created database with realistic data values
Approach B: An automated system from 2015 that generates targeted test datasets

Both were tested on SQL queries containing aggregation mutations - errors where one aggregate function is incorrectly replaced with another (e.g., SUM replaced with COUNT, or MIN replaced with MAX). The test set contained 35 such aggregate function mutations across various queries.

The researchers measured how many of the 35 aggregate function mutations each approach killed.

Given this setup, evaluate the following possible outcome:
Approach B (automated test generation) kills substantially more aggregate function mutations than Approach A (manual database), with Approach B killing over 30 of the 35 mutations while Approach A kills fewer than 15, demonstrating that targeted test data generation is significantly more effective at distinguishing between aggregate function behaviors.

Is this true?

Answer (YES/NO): NO